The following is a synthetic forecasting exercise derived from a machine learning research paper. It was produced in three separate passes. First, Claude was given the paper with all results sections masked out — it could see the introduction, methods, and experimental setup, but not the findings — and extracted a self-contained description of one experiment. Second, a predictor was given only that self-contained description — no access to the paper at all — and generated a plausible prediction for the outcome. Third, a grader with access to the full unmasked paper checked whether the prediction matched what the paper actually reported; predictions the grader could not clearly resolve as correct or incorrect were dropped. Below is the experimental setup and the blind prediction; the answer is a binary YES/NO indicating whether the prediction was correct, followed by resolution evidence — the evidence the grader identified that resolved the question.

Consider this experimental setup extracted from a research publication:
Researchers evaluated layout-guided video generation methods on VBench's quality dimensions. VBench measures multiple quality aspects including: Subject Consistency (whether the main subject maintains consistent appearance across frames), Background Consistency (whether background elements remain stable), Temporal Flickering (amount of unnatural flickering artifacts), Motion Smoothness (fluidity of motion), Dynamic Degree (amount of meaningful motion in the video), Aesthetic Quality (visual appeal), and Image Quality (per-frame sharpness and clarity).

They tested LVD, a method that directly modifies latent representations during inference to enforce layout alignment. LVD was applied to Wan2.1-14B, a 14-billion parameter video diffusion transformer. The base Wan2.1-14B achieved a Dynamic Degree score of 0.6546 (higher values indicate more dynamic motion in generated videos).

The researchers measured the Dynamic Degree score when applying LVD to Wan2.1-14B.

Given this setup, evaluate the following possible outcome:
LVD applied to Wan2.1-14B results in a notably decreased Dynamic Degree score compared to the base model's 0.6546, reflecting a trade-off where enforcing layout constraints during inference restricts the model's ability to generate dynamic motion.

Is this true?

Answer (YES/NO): YES